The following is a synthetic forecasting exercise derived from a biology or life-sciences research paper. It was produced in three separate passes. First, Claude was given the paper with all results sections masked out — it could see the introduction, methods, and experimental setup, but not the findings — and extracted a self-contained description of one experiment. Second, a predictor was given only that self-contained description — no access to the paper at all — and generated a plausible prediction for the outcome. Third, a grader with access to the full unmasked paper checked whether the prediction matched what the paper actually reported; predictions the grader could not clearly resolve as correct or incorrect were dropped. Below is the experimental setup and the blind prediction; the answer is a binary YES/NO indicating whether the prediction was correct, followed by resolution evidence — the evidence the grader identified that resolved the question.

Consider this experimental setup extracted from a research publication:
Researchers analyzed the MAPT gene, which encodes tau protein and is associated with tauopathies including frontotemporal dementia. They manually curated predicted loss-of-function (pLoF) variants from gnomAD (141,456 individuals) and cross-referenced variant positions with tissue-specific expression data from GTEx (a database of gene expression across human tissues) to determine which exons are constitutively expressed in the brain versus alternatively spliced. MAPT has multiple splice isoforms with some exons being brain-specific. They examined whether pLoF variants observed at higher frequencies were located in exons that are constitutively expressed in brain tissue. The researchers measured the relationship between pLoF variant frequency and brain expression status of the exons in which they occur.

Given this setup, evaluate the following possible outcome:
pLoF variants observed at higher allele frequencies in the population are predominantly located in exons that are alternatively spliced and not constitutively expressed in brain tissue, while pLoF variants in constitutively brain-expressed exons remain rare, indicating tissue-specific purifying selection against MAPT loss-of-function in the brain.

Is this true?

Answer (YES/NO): YES